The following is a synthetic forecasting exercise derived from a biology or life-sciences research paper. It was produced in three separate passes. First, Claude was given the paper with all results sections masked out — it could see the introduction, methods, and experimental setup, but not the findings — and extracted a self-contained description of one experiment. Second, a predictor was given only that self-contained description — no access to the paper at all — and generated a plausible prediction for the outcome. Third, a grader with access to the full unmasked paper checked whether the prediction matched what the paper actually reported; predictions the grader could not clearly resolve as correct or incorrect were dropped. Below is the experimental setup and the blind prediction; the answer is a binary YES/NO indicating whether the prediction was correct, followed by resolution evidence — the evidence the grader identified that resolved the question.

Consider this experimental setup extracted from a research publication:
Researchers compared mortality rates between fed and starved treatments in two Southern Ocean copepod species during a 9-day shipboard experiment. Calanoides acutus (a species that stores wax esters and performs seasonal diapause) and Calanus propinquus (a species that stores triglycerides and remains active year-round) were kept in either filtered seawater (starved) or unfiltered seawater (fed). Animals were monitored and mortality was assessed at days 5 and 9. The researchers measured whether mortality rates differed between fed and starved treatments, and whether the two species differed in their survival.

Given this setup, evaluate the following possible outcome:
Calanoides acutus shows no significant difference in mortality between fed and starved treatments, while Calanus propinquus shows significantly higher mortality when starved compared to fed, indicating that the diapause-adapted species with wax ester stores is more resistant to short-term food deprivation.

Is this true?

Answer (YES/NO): NO